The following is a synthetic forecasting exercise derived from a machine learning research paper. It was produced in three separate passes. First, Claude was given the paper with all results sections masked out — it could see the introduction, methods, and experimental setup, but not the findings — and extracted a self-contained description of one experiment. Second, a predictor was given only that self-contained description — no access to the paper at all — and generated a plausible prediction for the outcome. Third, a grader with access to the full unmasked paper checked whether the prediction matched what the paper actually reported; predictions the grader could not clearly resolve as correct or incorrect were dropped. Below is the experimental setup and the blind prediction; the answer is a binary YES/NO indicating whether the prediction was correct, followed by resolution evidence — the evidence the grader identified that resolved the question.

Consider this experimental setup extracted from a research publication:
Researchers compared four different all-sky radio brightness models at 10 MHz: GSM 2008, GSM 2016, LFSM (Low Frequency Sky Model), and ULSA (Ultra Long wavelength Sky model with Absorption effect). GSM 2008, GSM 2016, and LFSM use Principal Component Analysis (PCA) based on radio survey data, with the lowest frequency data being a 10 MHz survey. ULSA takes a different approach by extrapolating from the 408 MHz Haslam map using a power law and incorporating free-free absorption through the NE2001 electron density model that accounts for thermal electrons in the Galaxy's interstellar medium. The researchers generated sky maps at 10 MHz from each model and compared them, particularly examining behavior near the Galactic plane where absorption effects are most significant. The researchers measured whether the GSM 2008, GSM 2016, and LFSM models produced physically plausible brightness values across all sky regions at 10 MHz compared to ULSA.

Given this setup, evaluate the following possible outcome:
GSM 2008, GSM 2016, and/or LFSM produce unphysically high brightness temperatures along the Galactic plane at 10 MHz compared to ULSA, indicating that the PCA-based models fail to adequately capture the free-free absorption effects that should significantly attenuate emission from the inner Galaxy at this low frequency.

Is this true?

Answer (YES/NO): NO